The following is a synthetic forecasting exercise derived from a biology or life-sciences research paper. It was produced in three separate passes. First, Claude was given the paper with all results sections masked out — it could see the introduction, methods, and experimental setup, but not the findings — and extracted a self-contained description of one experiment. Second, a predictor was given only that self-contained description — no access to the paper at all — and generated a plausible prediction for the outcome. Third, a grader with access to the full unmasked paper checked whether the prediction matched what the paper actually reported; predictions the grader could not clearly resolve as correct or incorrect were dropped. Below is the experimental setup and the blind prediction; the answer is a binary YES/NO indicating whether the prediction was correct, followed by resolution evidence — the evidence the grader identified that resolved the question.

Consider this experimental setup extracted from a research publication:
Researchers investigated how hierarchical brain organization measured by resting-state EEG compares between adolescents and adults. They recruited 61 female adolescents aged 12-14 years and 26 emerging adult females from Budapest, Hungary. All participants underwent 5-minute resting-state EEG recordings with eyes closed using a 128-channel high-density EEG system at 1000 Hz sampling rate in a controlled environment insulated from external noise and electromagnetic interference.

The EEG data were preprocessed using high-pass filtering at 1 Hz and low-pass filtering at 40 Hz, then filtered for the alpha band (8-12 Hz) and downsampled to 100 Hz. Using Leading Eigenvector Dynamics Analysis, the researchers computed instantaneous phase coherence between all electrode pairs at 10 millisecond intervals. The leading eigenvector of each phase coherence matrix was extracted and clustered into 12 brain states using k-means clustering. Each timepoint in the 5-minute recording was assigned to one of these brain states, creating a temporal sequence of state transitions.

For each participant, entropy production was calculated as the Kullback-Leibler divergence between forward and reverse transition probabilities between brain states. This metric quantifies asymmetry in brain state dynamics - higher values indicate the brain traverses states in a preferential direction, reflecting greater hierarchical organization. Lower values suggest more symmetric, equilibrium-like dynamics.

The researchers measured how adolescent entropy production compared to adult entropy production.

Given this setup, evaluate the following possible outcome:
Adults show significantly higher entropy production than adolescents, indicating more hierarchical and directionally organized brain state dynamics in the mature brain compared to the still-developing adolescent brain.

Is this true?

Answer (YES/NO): NO